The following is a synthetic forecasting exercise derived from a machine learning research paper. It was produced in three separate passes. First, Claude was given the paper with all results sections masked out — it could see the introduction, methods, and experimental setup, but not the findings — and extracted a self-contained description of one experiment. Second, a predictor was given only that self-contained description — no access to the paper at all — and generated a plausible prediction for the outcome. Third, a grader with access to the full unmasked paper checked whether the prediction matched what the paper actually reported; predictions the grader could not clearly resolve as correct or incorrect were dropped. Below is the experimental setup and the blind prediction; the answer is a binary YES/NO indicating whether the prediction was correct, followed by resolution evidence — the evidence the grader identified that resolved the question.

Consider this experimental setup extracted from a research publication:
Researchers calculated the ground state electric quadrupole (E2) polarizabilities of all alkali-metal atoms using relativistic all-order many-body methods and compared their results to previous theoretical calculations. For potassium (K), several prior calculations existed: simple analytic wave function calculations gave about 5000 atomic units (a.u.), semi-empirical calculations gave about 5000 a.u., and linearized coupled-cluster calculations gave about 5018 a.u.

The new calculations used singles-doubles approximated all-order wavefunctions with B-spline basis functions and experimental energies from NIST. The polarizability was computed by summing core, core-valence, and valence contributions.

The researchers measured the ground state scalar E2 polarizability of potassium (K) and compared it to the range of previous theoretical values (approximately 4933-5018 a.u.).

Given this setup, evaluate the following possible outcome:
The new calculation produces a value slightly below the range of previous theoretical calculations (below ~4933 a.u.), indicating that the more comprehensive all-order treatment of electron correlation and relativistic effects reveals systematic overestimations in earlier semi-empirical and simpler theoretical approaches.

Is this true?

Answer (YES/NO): NO